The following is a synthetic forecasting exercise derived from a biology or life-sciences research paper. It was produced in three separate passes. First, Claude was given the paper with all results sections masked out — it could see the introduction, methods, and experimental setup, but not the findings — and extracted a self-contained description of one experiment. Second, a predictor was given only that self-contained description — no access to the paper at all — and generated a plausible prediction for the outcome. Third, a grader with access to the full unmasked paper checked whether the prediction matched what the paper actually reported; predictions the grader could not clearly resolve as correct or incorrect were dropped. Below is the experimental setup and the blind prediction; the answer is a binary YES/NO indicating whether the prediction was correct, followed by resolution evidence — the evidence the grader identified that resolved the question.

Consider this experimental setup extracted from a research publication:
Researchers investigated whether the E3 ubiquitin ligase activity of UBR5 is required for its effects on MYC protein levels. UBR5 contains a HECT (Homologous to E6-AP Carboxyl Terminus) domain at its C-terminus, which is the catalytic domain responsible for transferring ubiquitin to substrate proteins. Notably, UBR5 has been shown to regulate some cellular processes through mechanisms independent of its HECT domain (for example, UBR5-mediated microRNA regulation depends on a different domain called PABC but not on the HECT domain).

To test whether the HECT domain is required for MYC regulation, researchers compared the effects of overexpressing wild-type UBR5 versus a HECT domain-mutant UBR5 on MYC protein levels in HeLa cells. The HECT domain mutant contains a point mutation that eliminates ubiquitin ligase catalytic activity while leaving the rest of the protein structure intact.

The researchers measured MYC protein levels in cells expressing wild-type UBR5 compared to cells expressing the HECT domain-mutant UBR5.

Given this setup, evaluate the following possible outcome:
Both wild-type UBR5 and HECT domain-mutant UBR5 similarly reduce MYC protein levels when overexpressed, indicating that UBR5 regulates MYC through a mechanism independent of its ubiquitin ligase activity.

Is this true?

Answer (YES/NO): NO